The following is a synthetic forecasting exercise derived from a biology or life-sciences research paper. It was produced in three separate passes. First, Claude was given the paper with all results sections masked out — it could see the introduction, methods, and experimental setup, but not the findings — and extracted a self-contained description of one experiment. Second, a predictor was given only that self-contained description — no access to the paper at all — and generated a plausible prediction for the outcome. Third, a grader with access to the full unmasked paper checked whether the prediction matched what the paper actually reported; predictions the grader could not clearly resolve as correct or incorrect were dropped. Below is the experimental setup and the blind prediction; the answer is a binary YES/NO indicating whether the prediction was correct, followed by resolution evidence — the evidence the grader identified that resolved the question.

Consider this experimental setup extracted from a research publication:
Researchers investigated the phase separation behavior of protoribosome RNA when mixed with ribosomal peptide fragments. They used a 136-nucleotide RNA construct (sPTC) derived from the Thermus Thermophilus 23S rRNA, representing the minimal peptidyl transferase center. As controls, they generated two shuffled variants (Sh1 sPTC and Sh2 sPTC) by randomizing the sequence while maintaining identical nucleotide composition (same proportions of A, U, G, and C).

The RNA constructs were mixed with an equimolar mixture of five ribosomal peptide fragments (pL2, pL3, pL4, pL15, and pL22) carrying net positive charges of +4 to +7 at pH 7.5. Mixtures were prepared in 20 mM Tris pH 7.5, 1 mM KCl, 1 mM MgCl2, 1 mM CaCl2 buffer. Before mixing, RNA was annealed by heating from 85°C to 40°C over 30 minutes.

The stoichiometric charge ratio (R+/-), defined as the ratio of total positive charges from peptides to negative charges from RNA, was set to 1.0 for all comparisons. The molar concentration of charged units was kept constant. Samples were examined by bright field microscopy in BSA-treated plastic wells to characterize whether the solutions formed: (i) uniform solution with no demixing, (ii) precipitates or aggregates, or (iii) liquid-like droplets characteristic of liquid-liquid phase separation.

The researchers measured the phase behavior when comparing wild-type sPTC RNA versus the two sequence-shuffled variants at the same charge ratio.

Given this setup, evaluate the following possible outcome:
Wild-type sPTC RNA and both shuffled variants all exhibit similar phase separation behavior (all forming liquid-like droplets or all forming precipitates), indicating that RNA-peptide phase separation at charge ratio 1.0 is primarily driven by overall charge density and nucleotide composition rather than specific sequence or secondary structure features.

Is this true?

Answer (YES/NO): NO